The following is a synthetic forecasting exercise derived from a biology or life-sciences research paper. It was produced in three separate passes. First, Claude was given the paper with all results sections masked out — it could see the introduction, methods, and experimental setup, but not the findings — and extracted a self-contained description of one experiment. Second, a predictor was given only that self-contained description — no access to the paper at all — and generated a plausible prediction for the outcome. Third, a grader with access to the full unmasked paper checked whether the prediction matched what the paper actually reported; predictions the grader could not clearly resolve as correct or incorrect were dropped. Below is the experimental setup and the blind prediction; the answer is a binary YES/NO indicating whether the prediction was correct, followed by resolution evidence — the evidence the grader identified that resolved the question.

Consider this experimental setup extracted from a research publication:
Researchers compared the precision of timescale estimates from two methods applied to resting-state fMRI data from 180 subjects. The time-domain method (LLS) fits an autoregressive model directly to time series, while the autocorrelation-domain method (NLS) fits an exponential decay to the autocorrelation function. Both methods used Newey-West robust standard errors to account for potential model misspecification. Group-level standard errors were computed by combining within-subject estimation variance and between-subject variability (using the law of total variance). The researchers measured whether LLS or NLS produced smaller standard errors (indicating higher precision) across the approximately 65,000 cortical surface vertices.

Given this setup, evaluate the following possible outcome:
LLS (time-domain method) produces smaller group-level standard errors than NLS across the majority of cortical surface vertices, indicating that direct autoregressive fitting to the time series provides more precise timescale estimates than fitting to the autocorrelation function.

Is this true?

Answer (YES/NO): YES